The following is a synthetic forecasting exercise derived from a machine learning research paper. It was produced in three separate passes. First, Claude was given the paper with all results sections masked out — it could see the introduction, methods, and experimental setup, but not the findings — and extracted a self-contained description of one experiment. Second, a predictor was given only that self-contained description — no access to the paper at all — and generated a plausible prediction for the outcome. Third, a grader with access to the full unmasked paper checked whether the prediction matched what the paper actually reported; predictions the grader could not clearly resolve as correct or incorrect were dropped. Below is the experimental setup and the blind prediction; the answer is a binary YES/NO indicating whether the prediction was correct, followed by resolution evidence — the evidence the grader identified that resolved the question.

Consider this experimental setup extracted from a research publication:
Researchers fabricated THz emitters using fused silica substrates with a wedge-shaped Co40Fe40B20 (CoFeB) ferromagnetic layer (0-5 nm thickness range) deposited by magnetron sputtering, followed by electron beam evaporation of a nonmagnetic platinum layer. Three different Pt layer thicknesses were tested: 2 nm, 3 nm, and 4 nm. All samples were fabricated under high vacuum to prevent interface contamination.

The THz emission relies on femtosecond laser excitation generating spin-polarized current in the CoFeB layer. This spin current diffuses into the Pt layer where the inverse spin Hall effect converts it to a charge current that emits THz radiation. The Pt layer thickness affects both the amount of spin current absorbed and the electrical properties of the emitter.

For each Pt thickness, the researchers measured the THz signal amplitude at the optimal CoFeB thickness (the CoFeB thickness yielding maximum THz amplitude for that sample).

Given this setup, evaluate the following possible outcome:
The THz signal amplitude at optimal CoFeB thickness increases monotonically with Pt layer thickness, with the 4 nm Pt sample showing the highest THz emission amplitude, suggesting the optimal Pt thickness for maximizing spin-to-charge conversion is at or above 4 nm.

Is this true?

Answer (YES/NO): NO